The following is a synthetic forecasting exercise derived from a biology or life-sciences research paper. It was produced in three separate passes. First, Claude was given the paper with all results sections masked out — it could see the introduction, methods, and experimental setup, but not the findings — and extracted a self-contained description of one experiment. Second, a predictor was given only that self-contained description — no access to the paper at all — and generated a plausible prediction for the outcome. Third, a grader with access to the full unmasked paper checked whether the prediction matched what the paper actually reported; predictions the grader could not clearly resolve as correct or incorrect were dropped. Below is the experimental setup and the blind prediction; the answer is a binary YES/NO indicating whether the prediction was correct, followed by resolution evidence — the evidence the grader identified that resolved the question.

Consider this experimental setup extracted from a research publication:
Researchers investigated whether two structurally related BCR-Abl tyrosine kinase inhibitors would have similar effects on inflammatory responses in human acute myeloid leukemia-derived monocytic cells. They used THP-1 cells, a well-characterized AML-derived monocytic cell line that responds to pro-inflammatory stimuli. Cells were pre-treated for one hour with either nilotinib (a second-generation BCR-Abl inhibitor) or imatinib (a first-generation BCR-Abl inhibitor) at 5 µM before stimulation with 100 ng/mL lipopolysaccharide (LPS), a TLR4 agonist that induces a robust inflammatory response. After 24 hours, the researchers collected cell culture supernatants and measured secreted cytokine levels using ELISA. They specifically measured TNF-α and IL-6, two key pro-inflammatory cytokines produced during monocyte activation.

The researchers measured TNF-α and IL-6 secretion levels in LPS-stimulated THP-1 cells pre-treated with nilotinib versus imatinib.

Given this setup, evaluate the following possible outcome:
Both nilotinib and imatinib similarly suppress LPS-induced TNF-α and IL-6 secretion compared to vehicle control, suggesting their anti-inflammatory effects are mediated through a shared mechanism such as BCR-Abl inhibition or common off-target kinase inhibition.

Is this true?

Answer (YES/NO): NO